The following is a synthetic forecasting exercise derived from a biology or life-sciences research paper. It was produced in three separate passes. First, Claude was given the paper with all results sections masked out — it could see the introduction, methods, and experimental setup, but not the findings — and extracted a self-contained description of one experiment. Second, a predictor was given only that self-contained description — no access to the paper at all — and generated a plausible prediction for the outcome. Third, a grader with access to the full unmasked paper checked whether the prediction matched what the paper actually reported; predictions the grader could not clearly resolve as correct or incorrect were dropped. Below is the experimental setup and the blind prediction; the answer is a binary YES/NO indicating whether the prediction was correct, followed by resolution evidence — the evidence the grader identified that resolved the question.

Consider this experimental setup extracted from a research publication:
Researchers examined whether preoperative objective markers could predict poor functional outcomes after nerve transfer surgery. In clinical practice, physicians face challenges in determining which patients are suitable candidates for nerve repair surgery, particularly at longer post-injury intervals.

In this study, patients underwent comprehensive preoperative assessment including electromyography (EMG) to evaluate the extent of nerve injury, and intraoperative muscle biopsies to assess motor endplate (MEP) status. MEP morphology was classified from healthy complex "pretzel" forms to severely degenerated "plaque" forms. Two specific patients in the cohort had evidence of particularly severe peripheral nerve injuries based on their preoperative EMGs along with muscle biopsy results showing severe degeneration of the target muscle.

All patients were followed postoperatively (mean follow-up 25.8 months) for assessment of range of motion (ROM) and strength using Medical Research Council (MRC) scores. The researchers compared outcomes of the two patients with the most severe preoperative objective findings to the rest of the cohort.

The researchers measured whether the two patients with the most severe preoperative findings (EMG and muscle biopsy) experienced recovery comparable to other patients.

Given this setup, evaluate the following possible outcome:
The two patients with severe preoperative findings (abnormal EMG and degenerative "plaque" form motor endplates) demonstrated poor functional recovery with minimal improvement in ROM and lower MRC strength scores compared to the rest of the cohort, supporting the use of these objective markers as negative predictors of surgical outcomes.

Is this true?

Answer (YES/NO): YES